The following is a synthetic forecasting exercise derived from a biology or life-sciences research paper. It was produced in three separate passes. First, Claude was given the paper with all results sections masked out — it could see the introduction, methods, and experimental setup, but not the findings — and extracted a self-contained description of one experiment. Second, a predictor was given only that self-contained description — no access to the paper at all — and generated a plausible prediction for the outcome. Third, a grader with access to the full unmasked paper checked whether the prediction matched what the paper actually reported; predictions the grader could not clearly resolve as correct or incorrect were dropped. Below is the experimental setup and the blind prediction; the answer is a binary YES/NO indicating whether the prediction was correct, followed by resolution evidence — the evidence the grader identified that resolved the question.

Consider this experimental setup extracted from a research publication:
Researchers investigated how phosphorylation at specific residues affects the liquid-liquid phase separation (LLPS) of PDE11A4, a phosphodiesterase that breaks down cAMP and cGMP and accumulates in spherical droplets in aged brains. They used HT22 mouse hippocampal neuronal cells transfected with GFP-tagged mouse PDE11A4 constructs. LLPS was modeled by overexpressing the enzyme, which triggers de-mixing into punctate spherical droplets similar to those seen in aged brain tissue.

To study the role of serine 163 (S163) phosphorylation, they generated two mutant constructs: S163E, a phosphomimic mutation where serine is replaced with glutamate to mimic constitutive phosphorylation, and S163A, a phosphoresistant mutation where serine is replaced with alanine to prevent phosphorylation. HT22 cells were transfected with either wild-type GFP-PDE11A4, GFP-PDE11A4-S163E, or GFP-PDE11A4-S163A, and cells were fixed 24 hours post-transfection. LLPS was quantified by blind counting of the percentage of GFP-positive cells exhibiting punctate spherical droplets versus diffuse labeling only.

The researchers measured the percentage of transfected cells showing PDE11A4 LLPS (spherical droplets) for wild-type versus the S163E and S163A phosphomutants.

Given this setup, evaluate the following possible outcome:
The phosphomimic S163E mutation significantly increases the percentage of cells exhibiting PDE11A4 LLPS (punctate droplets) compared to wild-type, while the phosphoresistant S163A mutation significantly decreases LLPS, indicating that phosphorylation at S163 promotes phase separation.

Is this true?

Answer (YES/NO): NO